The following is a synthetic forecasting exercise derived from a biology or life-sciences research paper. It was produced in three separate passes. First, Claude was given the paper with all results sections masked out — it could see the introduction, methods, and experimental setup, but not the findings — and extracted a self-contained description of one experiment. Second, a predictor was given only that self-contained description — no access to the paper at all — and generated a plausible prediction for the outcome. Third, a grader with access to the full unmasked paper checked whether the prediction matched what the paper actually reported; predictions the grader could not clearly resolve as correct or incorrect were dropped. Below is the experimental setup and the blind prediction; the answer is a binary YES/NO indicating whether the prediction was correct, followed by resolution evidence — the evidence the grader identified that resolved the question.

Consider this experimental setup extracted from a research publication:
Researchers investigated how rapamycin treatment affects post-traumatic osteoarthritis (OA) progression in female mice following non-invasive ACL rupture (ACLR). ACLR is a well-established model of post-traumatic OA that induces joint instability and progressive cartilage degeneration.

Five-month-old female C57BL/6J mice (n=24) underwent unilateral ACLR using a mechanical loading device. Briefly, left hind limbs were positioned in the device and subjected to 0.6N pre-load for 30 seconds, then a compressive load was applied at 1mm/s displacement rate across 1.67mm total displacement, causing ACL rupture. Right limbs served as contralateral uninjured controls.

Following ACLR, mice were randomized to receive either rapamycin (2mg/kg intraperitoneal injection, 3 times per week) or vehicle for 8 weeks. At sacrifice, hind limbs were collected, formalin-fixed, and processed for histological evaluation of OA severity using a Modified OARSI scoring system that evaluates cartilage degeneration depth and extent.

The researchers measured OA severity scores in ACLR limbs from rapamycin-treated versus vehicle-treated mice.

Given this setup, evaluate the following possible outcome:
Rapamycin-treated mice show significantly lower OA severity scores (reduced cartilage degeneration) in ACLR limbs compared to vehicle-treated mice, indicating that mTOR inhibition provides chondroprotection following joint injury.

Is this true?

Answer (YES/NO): NO